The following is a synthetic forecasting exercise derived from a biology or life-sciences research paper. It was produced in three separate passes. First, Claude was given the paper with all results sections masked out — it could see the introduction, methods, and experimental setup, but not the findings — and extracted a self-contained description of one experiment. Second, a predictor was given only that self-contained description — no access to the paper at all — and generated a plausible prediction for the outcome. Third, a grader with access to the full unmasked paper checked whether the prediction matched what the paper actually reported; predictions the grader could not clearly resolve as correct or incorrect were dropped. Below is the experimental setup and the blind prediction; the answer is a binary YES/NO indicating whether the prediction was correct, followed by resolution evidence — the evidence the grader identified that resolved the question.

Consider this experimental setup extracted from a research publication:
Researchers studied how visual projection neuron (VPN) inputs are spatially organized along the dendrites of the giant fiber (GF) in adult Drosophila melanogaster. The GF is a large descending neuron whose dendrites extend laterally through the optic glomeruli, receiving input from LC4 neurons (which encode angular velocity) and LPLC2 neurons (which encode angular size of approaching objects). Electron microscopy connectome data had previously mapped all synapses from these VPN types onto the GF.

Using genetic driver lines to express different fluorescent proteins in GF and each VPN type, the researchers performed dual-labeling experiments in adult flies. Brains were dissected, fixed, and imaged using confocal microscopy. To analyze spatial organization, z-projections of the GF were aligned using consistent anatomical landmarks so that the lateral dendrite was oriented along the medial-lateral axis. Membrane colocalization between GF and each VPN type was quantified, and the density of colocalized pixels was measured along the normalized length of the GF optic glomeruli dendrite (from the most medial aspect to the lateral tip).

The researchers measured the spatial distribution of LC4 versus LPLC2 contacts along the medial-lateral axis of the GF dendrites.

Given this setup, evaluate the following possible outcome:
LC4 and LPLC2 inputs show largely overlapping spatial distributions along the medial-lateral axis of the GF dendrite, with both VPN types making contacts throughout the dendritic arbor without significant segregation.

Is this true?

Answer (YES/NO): NO